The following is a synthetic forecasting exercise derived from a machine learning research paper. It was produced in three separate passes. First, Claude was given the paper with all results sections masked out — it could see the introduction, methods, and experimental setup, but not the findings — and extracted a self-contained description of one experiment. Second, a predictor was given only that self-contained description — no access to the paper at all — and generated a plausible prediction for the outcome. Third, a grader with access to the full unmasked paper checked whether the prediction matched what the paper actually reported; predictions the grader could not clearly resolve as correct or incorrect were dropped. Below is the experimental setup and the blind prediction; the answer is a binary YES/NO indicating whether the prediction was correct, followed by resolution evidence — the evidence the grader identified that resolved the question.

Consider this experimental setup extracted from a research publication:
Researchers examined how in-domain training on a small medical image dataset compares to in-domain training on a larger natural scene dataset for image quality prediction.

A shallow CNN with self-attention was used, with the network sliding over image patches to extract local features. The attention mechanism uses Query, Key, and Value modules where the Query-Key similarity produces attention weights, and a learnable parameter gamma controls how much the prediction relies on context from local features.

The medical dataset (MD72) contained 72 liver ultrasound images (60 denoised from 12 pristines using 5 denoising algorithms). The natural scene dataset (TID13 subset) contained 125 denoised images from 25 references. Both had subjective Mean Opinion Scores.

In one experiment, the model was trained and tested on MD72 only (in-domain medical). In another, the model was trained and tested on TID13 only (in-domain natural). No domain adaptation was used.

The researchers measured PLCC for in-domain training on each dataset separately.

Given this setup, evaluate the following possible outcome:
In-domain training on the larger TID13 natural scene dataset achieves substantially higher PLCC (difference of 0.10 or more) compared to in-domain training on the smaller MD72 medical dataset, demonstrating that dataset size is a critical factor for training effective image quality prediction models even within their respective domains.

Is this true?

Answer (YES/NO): YES